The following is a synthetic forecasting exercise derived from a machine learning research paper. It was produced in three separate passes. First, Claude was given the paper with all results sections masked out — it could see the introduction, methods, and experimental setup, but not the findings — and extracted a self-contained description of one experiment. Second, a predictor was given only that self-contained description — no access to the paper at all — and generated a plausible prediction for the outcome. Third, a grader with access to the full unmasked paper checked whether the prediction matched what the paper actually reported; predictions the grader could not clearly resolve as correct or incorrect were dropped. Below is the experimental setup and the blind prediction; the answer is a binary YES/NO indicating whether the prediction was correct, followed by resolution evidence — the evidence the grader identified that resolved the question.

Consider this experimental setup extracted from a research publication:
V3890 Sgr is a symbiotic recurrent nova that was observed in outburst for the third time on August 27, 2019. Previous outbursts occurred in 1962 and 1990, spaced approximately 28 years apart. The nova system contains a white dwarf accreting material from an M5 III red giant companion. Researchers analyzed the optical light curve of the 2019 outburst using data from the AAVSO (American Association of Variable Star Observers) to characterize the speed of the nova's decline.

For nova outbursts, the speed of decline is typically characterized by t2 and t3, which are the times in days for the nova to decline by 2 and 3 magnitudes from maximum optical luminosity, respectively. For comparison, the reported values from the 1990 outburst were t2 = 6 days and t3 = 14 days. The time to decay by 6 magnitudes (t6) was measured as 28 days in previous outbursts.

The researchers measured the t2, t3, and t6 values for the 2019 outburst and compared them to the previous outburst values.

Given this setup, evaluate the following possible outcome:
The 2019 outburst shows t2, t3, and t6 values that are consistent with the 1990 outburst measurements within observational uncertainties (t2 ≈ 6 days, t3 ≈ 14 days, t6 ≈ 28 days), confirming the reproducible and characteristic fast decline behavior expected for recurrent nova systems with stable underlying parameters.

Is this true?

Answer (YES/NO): NO